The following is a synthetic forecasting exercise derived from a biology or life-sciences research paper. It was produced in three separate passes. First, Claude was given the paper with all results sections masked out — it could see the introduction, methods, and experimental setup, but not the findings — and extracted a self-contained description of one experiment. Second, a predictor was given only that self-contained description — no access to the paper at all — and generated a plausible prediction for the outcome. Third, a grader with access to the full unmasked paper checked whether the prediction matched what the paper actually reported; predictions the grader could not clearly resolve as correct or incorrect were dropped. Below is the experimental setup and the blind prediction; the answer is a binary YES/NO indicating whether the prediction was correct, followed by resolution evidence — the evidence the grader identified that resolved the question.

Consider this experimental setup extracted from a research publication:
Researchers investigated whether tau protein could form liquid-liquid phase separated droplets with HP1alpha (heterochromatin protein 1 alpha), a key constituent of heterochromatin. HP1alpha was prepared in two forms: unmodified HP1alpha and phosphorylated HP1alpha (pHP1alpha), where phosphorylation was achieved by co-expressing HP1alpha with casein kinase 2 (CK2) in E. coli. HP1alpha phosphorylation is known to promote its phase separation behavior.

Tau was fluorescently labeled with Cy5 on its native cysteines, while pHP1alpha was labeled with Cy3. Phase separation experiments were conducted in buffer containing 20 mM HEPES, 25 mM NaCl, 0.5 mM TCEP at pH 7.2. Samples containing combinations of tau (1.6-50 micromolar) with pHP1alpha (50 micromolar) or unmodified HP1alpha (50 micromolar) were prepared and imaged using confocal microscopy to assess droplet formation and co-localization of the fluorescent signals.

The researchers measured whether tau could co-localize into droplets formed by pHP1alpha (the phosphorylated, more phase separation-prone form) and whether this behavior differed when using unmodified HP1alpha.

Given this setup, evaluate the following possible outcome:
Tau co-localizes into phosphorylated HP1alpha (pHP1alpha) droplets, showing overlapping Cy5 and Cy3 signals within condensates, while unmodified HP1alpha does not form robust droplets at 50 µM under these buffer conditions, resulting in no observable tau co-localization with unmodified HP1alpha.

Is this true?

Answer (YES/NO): YES